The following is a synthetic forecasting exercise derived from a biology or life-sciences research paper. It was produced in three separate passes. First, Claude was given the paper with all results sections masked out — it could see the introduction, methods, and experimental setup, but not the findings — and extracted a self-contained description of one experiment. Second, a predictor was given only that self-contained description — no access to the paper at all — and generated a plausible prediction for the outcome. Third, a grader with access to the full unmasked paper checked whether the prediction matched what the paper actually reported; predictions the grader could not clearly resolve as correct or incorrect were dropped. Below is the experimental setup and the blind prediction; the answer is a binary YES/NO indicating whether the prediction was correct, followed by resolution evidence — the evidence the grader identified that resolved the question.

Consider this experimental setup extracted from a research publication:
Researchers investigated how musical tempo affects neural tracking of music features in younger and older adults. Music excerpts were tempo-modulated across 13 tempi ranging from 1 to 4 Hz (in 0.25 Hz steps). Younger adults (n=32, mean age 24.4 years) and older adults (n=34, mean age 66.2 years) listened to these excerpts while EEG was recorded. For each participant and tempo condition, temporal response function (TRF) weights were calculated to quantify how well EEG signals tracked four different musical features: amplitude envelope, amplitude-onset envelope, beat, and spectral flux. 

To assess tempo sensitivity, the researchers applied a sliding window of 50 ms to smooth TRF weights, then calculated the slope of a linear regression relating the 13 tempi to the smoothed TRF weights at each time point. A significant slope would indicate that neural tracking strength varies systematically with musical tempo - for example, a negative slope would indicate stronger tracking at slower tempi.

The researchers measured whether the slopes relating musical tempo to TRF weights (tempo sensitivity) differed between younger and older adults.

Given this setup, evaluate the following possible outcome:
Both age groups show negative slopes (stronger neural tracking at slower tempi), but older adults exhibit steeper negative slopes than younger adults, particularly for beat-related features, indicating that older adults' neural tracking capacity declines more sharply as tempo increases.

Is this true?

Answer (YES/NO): NO